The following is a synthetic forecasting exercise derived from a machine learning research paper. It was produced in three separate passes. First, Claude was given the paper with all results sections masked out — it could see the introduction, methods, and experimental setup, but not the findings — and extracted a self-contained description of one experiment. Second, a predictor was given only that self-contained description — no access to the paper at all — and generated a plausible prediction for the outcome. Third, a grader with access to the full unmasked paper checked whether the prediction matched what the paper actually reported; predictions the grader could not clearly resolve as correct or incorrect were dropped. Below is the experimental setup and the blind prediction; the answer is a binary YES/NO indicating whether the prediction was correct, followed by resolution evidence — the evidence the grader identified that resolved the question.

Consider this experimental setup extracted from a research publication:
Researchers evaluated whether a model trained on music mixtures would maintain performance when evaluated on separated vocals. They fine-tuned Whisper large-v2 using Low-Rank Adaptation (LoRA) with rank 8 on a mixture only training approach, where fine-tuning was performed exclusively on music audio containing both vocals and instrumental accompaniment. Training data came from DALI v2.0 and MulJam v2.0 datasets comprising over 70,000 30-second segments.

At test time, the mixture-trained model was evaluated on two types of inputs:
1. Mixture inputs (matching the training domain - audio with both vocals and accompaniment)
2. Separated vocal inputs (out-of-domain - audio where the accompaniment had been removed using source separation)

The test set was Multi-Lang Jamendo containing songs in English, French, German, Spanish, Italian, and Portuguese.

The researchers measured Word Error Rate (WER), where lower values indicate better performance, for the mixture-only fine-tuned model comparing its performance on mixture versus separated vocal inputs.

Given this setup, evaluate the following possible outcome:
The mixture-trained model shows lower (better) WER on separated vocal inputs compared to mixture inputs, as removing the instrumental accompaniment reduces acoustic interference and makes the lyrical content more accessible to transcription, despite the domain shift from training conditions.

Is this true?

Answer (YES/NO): NO